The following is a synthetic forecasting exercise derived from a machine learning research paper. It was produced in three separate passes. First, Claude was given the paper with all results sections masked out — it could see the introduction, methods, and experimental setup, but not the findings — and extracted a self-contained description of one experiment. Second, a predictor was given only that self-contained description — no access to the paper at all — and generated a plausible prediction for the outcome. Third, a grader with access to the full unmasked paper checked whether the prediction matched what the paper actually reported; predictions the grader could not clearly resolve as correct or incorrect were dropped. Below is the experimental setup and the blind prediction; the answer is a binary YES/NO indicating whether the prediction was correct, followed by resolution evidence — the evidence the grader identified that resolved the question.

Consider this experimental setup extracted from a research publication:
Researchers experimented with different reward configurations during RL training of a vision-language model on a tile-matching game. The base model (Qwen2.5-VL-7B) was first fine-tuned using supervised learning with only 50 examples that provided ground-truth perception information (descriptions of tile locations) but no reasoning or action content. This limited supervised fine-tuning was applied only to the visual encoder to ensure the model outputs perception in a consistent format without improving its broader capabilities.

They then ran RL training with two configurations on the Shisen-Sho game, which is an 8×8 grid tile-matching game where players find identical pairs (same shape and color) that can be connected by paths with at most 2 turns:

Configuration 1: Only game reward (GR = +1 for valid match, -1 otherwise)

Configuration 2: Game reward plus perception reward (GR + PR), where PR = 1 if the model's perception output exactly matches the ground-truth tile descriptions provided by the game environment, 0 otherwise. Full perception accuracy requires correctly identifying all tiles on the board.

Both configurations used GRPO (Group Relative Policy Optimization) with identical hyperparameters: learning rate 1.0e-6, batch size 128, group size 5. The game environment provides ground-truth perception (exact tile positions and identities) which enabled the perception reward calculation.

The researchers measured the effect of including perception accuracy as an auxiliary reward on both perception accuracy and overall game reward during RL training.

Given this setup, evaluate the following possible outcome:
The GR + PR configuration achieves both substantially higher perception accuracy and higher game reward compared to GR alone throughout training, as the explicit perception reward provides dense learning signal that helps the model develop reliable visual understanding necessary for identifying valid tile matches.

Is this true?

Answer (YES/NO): NO